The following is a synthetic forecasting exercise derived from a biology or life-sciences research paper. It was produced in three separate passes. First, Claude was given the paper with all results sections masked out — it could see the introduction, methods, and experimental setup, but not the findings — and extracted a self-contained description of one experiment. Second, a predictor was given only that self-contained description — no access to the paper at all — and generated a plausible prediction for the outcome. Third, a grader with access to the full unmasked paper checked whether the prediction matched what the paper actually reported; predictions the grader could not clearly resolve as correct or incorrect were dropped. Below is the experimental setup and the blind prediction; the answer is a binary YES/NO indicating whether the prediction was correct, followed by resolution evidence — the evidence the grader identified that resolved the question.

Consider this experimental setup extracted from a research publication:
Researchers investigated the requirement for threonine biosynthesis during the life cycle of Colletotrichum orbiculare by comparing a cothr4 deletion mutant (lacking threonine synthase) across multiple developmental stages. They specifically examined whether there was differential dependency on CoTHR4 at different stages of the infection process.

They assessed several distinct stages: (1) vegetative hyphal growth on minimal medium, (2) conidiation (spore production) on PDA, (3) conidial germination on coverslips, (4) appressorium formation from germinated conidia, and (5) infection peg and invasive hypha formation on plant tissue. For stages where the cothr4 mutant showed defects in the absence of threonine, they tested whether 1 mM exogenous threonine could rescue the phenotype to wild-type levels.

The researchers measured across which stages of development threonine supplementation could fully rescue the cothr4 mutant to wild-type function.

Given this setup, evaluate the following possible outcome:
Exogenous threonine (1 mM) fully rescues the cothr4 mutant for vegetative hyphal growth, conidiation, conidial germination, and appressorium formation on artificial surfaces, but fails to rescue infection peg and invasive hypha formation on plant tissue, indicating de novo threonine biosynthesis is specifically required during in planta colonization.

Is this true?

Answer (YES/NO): NO